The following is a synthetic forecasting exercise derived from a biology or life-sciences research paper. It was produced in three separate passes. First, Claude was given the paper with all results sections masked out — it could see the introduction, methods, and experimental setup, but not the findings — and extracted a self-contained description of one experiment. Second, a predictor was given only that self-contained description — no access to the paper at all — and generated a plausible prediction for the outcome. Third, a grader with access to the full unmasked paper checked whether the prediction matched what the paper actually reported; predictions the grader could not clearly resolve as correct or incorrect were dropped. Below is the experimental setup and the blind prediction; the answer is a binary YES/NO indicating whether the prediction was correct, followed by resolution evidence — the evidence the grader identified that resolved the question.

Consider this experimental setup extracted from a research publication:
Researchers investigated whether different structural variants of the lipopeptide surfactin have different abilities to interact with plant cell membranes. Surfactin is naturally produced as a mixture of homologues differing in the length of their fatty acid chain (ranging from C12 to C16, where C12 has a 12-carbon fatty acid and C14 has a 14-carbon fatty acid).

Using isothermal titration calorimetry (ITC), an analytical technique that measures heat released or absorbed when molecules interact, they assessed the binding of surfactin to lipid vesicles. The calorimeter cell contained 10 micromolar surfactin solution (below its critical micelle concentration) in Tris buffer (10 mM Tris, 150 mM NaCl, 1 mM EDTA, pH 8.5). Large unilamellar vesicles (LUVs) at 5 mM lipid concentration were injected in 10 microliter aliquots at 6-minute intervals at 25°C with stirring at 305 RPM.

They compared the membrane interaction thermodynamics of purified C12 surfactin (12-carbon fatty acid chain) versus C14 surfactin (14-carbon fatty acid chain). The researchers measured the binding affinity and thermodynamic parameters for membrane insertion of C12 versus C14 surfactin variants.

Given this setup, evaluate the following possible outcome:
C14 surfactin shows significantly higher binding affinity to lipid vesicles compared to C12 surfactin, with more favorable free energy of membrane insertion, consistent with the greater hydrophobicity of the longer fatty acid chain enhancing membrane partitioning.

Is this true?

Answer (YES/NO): YES